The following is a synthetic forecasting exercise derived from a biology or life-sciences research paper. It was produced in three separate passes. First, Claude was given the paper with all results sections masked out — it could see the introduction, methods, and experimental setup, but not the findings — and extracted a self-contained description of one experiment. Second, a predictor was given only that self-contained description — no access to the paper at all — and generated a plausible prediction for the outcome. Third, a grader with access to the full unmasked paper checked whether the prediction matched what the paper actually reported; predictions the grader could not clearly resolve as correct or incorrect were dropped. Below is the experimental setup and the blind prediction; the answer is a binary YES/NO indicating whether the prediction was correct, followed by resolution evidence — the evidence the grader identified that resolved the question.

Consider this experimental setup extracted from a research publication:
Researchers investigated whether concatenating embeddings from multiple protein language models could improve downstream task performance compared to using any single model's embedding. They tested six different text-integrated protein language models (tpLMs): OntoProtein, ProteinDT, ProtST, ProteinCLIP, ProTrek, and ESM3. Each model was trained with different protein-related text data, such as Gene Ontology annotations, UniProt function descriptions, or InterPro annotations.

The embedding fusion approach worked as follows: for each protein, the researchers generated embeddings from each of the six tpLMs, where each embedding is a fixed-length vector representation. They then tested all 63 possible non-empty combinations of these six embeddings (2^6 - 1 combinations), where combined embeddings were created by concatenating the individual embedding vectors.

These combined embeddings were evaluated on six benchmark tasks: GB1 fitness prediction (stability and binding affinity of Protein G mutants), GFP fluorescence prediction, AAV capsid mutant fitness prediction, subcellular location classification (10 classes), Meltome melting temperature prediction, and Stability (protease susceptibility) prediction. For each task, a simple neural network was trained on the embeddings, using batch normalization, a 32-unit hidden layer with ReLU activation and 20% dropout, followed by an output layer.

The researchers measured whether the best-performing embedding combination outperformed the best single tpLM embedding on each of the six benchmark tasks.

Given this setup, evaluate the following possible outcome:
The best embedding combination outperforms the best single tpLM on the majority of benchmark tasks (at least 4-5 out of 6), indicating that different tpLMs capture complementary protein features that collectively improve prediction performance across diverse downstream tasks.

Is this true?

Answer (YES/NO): YES